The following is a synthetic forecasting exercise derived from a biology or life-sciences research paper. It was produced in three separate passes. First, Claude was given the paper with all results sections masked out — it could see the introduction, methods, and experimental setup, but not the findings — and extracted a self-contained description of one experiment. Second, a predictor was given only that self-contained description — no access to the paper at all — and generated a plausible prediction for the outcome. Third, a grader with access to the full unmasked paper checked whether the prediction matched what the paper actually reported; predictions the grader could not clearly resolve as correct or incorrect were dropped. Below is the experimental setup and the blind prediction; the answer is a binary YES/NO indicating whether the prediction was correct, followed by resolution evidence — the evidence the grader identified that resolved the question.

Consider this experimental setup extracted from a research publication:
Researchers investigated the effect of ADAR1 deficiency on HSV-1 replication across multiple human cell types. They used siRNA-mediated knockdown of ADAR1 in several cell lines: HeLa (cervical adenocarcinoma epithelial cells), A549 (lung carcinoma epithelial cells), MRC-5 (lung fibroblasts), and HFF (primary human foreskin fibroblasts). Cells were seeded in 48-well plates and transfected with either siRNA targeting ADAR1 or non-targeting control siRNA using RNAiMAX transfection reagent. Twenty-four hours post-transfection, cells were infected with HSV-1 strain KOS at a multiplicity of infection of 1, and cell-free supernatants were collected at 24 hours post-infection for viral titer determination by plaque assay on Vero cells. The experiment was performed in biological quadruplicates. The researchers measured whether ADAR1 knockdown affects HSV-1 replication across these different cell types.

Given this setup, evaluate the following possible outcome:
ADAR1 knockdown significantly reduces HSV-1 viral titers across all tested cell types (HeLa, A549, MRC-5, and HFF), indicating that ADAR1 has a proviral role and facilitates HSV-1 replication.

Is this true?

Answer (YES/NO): NO